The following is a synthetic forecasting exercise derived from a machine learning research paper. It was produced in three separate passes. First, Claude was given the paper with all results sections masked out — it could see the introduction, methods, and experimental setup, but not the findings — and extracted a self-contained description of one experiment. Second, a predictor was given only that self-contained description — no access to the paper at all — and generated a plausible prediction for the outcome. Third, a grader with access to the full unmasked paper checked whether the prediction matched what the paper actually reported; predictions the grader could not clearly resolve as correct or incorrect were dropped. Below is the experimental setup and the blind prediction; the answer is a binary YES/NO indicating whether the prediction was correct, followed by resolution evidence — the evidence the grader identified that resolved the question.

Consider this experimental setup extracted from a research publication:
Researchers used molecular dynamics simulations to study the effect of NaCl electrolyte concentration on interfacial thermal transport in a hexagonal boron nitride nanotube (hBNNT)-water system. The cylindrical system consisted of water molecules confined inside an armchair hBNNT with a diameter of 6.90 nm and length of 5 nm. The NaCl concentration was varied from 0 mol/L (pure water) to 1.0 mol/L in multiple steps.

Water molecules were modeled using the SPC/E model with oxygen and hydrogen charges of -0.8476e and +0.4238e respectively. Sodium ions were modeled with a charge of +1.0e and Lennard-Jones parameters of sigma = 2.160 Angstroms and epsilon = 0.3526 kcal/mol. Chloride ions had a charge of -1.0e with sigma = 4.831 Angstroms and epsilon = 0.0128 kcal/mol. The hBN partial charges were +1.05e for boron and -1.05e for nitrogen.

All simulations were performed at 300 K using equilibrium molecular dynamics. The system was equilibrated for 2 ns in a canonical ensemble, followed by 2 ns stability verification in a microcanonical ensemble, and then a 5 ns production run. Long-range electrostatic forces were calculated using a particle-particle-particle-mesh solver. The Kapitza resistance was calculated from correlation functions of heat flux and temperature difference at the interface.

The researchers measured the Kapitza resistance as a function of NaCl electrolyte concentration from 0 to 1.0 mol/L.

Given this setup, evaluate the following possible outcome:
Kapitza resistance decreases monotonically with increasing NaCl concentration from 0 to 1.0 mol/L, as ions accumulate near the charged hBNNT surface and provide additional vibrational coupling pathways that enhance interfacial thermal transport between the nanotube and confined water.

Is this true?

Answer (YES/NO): NO